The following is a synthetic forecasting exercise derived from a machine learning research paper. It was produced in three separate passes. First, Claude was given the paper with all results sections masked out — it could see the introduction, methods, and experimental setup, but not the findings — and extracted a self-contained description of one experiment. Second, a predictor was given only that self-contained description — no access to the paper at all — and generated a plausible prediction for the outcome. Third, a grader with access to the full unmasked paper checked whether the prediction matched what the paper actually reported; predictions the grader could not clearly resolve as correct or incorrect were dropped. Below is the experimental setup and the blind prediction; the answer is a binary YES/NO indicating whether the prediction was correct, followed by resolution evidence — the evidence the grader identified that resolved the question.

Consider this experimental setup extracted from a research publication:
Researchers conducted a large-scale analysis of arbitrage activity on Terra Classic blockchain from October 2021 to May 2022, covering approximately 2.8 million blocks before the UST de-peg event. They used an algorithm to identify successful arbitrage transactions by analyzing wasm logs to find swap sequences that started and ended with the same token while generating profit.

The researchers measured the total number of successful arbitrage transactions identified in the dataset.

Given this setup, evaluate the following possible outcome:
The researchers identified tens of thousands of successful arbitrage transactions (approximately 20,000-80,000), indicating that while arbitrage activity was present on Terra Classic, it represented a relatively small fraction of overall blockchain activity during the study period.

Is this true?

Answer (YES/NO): NO